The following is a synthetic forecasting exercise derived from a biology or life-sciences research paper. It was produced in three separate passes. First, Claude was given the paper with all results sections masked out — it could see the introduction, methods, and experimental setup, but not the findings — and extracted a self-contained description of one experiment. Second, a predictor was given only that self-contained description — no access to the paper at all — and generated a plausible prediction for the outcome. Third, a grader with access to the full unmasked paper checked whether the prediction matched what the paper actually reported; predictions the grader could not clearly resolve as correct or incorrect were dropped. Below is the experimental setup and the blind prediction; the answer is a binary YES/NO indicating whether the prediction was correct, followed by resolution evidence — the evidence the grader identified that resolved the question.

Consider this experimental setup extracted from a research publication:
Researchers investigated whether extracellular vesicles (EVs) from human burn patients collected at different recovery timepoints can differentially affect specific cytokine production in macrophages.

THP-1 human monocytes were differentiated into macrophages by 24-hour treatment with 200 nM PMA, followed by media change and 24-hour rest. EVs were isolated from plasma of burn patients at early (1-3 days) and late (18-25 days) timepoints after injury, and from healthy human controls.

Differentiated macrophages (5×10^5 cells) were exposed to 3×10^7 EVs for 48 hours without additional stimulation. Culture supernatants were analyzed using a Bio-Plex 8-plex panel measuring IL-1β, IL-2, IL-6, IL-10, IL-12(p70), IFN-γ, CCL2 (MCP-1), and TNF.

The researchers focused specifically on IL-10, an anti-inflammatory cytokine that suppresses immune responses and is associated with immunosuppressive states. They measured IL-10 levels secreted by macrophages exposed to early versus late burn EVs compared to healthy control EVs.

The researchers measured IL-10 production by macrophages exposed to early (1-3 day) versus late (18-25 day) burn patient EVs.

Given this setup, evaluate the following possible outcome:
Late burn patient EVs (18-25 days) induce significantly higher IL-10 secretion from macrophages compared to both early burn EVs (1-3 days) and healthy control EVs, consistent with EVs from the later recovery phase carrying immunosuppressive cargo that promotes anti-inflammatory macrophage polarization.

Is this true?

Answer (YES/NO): NO